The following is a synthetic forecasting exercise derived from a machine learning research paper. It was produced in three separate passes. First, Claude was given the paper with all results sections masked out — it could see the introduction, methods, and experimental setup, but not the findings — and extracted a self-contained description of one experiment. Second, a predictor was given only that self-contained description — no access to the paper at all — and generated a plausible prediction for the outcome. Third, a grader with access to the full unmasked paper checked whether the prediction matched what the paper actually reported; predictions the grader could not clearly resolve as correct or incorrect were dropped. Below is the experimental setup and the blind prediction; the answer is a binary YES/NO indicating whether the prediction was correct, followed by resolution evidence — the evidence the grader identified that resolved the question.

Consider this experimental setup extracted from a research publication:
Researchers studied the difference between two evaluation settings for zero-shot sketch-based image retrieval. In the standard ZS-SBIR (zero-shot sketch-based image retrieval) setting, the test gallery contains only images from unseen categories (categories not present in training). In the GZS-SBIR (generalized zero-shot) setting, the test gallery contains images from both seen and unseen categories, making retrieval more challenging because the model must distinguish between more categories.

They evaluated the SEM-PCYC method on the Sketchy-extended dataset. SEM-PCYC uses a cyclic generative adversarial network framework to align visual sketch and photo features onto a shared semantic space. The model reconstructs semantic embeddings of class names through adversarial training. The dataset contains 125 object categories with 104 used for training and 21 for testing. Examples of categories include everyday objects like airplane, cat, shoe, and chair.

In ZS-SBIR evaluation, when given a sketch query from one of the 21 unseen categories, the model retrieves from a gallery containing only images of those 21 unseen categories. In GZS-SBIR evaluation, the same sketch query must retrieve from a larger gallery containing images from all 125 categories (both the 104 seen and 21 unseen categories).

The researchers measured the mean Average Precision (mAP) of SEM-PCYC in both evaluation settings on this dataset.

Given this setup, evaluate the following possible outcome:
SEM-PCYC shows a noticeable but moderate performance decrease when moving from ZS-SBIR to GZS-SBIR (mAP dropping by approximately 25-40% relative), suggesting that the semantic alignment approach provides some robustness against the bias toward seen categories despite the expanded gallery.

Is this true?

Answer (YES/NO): NO